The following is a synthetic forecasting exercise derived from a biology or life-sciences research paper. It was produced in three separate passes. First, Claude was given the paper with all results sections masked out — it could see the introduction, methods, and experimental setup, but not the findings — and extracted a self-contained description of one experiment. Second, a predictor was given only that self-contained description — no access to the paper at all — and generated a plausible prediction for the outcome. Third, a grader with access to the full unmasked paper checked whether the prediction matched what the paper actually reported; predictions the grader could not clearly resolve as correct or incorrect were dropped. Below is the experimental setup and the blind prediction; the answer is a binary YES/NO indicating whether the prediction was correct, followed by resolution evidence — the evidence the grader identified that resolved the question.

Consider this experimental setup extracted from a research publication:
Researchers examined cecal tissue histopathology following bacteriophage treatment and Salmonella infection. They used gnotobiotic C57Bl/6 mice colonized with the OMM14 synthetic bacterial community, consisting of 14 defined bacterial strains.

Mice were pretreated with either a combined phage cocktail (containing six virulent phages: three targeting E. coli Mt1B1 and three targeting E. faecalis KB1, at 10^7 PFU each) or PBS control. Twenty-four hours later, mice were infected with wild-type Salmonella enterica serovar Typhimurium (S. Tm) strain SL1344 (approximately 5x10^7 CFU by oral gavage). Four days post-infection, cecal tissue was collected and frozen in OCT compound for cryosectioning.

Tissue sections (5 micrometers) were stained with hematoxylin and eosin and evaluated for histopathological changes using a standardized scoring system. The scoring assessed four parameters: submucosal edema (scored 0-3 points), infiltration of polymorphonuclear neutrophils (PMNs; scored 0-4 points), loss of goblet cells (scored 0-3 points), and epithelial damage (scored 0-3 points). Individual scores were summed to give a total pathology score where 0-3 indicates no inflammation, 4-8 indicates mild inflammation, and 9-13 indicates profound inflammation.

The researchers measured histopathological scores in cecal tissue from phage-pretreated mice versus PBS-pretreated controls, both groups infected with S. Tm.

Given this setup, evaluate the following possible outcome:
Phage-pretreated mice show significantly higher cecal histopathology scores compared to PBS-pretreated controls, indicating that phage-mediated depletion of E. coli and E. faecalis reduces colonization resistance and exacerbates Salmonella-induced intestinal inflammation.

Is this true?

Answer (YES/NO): NO